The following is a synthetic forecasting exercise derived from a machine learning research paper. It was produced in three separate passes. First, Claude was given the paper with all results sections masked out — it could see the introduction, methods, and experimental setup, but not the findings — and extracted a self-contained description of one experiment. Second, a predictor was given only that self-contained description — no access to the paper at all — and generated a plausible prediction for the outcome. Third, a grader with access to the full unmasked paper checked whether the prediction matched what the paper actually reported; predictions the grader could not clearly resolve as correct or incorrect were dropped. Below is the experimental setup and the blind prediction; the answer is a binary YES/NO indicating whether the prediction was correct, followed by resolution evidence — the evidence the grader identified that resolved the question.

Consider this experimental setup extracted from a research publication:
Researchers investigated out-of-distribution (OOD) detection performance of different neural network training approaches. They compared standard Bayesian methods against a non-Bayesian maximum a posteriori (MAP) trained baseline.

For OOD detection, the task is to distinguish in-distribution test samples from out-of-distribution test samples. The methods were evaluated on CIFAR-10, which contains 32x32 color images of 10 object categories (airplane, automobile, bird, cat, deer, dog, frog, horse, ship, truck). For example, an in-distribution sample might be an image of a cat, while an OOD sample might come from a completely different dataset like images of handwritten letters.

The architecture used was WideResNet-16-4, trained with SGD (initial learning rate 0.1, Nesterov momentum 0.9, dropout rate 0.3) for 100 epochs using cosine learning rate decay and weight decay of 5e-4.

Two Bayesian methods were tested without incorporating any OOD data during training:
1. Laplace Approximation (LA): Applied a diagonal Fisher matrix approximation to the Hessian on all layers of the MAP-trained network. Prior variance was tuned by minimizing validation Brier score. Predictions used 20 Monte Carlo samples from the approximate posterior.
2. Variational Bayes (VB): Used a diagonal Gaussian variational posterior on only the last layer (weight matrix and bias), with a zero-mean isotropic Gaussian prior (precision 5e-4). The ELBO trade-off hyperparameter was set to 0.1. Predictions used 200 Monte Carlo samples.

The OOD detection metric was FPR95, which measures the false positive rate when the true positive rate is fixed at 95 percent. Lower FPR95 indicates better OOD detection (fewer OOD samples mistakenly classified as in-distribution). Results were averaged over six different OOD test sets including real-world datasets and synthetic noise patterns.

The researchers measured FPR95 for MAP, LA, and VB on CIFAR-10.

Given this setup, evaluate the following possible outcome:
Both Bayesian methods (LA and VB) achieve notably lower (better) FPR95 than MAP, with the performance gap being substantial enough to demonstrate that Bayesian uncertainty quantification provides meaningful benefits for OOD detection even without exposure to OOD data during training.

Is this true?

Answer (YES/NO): NO